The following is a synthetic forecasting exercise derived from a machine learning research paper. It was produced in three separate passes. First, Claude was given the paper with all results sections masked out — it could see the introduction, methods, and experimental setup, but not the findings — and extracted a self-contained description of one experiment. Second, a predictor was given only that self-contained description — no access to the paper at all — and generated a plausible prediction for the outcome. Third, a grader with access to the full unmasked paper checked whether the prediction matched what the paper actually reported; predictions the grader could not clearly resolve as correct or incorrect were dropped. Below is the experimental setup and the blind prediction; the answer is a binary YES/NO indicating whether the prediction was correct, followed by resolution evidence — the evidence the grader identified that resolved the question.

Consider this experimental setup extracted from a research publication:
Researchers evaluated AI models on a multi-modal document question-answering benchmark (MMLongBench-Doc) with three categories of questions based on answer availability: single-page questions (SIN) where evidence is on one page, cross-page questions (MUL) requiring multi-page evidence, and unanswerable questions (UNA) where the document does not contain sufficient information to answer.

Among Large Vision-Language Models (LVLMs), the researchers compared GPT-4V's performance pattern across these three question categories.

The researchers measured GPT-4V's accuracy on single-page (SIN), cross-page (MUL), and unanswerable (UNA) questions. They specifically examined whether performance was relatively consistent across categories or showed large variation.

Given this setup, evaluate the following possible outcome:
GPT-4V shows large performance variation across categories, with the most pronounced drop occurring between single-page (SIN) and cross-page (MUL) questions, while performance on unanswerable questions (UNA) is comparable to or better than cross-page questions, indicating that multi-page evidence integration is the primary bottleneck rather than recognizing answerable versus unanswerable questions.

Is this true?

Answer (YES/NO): YES